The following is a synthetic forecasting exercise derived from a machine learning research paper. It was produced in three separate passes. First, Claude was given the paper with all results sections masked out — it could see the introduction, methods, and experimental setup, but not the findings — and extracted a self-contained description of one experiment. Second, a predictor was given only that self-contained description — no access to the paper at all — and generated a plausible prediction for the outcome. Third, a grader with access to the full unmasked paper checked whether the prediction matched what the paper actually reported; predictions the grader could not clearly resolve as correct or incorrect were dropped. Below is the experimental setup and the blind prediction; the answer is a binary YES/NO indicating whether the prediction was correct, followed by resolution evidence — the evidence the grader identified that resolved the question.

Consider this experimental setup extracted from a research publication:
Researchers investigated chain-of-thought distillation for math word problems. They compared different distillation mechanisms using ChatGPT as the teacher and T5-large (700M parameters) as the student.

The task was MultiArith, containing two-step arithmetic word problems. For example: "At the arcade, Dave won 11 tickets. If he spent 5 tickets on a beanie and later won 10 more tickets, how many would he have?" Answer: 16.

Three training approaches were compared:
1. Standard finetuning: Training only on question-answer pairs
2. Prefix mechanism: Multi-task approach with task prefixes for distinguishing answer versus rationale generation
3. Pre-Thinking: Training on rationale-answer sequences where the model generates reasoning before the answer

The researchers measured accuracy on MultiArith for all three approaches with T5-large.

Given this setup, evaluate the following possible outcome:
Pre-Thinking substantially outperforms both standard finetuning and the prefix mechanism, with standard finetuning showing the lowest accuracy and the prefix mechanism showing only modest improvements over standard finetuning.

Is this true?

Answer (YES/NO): NO